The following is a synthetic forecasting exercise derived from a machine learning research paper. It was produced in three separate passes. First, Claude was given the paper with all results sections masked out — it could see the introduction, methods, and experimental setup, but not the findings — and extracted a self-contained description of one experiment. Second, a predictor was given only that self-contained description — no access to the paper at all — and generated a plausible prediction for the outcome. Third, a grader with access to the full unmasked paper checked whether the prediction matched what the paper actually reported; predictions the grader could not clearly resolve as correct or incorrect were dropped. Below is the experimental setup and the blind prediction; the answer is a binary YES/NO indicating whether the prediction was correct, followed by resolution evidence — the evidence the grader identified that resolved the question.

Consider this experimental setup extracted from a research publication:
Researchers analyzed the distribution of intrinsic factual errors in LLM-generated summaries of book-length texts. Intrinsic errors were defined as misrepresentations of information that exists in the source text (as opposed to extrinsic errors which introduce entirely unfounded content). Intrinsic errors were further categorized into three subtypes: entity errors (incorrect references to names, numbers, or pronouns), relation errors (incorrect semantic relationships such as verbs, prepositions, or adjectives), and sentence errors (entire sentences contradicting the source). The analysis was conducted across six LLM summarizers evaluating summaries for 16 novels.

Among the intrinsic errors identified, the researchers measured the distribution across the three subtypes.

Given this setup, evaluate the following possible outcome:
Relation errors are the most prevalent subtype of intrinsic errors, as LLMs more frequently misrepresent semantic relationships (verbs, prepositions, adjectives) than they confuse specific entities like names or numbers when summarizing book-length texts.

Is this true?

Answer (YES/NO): YES